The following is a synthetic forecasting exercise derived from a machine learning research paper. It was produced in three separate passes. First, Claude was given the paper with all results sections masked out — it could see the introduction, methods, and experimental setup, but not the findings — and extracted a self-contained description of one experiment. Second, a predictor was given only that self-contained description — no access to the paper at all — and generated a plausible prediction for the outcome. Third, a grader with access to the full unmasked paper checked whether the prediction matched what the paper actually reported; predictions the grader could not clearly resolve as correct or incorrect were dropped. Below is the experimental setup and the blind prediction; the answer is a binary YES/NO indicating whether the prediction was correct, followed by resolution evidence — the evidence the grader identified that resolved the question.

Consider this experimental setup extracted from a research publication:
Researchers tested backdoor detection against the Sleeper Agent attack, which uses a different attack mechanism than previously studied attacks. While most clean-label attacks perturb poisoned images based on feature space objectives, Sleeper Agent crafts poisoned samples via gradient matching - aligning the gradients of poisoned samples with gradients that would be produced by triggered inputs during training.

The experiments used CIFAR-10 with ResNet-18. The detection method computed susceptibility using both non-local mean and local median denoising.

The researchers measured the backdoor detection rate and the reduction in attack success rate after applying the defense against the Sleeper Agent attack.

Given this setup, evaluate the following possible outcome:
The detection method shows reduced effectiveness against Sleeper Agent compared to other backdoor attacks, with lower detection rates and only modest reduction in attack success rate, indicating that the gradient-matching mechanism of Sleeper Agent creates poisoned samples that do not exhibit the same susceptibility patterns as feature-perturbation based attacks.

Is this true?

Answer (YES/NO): NO